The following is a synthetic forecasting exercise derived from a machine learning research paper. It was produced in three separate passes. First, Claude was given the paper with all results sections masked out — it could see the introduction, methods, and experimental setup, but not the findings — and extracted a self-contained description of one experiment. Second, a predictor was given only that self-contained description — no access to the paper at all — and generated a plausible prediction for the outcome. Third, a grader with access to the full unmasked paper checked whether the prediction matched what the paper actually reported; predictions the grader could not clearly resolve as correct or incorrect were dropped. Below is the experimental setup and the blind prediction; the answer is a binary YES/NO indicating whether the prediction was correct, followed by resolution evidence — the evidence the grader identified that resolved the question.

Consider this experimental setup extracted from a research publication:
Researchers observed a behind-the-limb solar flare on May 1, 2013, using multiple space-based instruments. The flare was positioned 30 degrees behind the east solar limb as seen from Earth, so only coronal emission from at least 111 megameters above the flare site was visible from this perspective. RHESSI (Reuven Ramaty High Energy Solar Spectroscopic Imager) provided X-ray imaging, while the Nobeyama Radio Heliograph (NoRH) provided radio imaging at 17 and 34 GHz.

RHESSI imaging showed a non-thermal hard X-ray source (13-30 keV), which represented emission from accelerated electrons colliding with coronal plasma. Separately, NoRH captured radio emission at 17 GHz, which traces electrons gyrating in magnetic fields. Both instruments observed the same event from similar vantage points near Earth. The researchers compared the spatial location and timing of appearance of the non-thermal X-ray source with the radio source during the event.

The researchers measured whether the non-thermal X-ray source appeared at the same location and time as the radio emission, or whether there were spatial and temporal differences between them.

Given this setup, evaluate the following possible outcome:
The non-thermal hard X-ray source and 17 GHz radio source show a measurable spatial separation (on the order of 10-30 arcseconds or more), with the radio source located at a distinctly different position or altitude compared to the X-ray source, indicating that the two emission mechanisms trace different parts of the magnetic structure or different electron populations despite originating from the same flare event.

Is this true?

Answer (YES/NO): YES